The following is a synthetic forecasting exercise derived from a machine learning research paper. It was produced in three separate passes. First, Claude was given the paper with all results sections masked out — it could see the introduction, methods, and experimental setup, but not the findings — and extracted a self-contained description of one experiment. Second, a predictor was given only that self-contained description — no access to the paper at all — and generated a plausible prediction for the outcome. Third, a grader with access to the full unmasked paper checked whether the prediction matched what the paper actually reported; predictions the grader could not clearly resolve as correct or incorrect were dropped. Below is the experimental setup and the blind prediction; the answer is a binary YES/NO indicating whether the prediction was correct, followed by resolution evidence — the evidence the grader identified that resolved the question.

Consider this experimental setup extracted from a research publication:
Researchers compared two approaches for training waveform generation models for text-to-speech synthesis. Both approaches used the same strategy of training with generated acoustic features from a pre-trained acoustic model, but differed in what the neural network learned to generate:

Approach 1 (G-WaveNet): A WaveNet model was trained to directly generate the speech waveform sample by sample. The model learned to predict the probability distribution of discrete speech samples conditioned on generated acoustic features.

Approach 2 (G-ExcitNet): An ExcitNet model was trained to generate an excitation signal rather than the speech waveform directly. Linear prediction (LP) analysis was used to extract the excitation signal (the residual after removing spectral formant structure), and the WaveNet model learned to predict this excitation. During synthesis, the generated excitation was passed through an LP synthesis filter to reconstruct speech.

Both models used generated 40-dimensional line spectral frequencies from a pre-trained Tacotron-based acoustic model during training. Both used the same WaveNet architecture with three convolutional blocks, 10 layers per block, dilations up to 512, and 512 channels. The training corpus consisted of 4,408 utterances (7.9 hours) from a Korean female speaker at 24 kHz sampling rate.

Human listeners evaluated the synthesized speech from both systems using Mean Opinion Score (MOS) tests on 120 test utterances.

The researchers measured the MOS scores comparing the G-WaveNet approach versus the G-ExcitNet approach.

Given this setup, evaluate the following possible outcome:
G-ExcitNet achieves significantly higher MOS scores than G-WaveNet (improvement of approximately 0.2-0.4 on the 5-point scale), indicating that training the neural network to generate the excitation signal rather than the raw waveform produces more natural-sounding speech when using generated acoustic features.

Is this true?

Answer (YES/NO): NO